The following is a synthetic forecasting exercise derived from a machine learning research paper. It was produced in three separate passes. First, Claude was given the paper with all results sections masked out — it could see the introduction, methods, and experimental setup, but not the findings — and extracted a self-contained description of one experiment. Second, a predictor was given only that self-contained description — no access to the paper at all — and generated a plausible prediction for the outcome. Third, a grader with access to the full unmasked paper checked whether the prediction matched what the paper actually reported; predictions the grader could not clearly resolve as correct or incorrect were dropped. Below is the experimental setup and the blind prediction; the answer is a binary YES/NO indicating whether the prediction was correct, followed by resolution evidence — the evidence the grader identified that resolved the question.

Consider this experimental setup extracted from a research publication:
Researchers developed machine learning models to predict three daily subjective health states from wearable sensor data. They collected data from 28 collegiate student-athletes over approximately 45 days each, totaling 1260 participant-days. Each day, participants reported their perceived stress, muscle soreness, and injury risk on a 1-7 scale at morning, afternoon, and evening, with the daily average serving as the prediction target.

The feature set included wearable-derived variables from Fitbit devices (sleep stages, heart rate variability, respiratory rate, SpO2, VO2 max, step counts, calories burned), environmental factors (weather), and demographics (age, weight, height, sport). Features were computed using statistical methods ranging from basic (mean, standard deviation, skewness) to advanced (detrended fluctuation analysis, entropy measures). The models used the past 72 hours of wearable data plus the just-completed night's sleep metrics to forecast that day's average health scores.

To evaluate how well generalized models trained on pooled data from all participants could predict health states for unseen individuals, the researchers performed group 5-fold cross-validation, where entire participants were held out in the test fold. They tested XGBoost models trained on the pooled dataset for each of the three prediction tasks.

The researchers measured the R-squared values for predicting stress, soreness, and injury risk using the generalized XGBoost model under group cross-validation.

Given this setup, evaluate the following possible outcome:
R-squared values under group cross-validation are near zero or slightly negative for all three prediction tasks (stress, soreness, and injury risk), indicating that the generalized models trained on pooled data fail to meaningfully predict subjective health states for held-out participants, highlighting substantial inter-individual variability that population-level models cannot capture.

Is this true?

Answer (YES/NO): NO